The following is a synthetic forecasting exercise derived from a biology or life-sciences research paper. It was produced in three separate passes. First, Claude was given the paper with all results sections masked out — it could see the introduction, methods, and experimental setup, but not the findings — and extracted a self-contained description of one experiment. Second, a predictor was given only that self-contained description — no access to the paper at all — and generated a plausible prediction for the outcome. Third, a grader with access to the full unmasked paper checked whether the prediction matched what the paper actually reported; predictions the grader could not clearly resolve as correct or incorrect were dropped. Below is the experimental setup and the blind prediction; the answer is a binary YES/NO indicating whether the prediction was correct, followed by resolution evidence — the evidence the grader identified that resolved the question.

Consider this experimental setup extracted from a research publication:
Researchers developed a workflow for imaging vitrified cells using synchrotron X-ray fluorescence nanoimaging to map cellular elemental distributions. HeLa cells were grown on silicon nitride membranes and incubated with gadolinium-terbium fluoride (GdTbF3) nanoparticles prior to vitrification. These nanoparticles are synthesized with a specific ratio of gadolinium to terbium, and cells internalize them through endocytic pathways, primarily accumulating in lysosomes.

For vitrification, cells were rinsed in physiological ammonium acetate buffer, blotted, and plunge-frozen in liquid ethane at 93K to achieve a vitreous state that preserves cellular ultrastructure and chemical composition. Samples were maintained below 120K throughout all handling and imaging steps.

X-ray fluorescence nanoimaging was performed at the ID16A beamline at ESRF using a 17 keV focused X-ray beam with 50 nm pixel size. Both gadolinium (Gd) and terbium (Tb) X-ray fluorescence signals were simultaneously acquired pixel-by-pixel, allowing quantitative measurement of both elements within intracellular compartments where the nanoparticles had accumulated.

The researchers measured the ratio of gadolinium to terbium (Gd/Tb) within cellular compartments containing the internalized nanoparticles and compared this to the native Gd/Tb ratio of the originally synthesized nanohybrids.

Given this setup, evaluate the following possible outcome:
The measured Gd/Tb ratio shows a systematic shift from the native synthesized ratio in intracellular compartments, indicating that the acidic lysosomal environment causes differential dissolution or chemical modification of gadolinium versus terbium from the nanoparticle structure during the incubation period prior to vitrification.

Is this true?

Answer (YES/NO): NO